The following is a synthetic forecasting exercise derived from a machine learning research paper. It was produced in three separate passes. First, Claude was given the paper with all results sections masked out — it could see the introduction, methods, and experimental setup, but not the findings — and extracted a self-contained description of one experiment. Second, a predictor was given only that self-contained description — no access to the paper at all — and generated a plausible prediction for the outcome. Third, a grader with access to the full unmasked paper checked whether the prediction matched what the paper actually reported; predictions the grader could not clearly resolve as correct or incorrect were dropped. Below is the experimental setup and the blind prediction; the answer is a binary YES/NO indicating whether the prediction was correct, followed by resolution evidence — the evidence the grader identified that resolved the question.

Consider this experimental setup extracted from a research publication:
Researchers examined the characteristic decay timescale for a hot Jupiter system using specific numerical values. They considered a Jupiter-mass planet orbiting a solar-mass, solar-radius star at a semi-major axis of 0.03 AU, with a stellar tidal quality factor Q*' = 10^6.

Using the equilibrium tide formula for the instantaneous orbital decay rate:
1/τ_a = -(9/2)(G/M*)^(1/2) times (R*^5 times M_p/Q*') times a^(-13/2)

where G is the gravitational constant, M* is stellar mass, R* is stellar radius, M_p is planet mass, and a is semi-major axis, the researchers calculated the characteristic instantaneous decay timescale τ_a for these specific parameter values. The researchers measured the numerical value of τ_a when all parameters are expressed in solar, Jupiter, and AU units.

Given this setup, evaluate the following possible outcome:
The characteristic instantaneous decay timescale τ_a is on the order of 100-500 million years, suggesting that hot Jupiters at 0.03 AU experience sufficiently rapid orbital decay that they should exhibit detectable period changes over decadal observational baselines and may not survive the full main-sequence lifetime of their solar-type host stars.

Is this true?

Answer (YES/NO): NO